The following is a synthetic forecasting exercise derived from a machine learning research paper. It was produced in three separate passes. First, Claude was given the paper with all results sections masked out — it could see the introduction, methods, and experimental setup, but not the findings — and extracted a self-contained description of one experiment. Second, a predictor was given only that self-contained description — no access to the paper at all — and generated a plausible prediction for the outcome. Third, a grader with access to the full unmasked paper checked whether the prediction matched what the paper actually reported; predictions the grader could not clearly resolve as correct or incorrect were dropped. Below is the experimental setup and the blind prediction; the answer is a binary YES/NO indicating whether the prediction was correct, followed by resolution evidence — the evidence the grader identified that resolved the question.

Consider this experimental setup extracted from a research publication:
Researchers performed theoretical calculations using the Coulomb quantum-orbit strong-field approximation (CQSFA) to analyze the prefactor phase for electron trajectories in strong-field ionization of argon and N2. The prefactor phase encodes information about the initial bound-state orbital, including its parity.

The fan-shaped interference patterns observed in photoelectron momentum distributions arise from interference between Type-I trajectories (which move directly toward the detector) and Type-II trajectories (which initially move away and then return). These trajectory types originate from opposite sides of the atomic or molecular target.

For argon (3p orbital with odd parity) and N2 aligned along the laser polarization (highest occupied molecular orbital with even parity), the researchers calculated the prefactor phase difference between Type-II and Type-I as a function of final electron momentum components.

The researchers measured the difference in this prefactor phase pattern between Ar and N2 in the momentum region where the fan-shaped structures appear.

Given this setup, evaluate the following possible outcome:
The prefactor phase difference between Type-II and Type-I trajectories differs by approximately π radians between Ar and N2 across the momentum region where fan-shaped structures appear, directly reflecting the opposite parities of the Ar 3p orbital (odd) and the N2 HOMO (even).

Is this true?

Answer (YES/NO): YES